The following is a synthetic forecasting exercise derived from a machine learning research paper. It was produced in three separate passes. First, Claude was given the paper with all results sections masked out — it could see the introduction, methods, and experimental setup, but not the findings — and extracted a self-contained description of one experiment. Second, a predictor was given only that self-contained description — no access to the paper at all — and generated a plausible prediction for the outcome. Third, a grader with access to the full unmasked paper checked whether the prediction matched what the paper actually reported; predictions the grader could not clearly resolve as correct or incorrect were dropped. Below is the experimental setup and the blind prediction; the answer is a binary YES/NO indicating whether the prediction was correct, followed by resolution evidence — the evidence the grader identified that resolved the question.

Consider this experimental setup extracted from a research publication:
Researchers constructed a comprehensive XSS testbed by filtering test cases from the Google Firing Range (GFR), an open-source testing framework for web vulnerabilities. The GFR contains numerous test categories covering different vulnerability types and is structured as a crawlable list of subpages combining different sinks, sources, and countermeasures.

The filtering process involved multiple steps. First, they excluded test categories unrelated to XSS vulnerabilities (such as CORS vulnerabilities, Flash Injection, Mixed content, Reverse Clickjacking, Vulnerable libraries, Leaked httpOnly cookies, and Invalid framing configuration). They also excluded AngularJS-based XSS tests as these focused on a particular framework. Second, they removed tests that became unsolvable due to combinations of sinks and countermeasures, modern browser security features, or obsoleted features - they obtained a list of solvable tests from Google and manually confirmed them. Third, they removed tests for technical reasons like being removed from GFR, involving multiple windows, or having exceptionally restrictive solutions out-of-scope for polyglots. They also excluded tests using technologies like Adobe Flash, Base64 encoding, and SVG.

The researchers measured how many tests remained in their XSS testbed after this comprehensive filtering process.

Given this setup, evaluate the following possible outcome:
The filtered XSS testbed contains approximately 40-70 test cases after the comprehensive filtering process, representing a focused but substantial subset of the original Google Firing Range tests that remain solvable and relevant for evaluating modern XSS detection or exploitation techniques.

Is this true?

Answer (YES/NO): NO